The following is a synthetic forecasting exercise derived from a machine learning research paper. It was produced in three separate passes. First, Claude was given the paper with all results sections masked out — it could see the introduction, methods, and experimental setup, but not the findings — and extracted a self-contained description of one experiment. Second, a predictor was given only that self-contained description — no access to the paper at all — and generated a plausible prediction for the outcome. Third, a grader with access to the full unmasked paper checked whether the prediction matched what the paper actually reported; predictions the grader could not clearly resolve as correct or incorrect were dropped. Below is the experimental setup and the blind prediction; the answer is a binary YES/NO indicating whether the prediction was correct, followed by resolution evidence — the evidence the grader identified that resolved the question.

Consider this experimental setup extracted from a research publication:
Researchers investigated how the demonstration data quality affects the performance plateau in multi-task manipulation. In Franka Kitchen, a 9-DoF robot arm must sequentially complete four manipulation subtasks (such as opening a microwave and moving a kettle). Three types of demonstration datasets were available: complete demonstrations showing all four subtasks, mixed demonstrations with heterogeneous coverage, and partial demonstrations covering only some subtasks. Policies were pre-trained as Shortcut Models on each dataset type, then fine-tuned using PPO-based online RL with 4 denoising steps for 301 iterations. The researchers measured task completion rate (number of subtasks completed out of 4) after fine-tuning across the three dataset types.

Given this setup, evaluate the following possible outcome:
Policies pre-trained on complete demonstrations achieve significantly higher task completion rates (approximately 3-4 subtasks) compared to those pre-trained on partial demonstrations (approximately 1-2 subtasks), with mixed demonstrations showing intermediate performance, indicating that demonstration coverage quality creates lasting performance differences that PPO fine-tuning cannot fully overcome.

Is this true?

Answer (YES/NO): NO